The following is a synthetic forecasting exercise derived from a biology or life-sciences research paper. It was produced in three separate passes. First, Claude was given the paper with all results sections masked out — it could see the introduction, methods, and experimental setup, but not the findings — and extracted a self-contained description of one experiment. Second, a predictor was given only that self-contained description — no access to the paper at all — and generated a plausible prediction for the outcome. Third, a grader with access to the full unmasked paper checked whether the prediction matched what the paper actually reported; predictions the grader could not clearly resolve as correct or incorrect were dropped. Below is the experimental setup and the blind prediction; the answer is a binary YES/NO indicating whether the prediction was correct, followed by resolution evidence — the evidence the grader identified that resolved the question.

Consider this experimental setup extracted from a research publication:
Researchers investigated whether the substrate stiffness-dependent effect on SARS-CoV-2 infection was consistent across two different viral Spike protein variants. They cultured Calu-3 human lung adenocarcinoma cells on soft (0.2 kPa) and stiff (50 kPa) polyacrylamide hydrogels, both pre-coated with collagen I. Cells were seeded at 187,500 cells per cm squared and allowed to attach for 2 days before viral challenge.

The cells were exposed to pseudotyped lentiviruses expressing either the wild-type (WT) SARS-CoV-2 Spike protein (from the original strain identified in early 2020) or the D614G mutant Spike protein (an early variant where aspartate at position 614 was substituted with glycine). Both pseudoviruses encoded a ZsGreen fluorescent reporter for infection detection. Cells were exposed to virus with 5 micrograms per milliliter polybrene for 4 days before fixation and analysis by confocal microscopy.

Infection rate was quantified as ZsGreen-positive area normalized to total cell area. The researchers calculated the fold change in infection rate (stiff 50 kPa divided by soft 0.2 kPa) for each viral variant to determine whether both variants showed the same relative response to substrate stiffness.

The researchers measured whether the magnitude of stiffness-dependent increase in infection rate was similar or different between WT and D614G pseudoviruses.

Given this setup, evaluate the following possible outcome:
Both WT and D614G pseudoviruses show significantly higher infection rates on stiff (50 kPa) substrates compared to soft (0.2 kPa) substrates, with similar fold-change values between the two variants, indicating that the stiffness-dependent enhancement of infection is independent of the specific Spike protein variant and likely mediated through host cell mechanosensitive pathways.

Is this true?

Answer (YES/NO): NO